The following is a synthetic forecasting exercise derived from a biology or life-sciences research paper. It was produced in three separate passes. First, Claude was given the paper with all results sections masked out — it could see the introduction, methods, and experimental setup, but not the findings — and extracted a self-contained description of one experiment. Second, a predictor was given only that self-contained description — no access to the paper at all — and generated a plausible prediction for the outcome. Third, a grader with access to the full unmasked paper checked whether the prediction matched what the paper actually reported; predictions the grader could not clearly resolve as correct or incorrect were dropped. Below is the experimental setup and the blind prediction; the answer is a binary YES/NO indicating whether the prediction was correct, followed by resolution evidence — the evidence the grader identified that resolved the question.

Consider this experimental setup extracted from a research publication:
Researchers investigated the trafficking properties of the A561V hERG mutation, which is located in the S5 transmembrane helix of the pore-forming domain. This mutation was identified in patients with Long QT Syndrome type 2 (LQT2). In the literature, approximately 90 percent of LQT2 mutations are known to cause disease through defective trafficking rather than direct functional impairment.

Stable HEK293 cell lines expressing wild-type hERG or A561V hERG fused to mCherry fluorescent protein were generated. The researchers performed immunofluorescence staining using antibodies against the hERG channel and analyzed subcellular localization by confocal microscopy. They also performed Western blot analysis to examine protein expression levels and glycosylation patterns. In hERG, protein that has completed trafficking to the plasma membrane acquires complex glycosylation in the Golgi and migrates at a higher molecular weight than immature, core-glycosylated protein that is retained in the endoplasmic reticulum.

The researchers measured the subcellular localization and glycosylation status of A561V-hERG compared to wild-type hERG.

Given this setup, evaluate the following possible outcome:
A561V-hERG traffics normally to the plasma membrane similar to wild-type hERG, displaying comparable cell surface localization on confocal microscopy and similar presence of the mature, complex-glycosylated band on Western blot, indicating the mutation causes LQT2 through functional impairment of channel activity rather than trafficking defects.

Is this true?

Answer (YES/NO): YES